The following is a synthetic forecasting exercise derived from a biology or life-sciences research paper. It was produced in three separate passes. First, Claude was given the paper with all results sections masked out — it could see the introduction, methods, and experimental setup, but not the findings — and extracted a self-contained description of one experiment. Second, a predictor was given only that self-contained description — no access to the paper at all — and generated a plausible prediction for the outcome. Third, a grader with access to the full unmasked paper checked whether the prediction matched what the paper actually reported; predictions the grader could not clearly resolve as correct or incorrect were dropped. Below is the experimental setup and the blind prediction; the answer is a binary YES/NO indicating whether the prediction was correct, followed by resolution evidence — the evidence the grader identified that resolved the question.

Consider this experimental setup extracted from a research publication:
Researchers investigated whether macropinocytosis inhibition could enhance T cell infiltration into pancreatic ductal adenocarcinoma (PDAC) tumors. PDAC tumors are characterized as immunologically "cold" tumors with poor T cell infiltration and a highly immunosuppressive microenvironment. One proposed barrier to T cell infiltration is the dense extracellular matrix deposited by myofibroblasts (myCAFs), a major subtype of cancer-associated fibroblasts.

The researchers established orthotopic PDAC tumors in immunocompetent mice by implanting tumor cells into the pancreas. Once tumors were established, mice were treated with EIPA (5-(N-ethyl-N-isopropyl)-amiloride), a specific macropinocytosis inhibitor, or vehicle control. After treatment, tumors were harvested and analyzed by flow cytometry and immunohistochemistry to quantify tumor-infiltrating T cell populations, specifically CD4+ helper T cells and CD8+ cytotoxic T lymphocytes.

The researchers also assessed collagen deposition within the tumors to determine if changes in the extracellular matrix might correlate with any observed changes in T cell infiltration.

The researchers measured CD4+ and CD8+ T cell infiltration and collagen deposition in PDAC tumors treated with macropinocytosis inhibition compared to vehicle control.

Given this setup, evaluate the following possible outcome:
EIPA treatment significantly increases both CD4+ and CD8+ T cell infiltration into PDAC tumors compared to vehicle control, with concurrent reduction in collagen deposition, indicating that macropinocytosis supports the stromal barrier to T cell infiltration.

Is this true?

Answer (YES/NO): YES